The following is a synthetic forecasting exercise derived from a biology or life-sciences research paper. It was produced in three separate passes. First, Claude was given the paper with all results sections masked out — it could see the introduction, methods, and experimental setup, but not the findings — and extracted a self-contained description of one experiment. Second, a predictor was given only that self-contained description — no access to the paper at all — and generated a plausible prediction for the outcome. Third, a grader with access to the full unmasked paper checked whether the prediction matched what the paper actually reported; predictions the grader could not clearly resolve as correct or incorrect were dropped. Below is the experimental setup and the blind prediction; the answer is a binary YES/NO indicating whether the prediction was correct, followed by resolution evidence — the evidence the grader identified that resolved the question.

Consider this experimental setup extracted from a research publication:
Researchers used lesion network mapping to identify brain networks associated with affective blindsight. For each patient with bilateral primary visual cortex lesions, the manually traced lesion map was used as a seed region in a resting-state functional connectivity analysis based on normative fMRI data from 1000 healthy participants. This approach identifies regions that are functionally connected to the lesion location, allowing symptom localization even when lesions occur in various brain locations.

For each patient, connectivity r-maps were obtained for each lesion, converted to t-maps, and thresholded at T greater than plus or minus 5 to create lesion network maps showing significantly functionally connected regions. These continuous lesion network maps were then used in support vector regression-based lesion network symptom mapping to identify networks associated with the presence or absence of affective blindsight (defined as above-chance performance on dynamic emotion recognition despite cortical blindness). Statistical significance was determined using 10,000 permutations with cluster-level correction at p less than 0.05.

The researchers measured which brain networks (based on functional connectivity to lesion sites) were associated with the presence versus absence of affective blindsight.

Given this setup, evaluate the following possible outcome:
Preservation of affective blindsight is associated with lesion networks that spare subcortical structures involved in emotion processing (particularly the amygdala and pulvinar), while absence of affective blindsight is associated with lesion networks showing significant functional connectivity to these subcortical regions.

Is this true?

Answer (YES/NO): NO